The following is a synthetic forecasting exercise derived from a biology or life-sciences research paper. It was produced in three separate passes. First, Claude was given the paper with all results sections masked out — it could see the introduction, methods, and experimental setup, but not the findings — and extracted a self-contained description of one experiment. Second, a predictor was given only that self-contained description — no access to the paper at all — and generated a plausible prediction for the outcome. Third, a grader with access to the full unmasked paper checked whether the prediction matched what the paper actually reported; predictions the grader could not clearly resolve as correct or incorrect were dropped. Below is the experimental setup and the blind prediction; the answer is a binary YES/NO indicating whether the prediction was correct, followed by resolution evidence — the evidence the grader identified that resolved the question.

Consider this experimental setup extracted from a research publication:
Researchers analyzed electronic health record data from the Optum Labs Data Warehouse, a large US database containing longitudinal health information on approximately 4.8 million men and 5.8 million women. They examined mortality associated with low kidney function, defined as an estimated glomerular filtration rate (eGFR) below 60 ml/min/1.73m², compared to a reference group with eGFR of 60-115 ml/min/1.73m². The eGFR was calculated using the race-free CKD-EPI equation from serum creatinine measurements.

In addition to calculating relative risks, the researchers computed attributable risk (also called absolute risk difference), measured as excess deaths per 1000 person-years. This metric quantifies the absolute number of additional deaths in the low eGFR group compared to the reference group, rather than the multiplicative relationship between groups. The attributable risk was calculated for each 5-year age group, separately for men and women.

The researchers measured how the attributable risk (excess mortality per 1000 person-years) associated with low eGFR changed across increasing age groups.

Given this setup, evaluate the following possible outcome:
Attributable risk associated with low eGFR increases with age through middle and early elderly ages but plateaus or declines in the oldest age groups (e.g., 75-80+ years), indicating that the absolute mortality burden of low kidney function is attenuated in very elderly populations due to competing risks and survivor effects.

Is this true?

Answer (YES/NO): NO